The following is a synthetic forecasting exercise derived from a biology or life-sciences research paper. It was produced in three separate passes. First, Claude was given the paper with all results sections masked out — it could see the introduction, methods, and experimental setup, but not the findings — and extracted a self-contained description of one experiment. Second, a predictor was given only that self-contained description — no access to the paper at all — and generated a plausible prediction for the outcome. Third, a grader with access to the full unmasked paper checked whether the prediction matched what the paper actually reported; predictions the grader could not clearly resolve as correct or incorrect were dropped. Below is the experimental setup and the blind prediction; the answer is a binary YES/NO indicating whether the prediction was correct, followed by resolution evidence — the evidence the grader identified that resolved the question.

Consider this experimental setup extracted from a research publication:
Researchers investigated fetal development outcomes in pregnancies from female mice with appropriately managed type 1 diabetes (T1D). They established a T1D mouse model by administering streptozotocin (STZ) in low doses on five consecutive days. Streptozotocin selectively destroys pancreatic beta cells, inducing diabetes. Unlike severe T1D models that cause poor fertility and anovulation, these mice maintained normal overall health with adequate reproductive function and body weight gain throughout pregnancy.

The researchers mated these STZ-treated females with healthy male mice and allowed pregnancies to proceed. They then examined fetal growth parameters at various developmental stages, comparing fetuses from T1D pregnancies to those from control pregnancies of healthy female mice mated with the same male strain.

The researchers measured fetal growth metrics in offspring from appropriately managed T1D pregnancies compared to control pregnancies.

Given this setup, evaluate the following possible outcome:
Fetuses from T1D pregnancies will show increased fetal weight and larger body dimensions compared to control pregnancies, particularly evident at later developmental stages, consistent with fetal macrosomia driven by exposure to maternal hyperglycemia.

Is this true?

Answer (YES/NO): NO